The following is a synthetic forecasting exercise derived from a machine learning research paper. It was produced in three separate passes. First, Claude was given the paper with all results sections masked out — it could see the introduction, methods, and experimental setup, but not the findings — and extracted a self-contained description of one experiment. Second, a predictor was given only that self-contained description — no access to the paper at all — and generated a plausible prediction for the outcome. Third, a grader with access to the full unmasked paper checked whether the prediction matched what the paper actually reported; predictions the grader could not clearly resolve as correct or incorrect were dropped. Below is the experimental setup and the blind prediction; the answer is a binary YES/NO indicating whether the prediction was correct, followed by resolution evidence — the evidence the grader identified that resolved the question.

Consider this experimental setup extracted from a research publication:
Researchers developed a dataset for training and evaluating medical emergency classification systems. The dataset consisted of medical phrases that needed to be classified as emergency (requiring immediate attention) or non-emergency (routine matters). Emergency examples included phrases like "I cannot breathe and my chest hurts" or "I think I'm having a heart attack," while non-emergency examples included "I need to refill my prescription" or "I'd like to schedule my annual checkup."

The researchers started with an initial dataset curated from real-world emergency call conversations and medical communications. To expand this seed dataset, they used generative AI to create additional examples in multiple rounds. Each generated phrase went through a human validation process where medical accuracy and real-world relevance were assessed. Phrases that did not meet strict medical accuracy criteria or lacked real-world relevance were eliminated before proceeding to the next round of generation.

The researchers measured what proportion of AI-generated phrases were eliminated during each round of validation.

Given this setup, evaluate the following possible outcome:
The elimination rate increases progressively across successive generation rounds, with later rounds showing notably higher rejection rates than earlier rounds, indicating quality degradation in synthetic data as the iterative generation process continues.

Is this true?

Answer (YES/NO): NO